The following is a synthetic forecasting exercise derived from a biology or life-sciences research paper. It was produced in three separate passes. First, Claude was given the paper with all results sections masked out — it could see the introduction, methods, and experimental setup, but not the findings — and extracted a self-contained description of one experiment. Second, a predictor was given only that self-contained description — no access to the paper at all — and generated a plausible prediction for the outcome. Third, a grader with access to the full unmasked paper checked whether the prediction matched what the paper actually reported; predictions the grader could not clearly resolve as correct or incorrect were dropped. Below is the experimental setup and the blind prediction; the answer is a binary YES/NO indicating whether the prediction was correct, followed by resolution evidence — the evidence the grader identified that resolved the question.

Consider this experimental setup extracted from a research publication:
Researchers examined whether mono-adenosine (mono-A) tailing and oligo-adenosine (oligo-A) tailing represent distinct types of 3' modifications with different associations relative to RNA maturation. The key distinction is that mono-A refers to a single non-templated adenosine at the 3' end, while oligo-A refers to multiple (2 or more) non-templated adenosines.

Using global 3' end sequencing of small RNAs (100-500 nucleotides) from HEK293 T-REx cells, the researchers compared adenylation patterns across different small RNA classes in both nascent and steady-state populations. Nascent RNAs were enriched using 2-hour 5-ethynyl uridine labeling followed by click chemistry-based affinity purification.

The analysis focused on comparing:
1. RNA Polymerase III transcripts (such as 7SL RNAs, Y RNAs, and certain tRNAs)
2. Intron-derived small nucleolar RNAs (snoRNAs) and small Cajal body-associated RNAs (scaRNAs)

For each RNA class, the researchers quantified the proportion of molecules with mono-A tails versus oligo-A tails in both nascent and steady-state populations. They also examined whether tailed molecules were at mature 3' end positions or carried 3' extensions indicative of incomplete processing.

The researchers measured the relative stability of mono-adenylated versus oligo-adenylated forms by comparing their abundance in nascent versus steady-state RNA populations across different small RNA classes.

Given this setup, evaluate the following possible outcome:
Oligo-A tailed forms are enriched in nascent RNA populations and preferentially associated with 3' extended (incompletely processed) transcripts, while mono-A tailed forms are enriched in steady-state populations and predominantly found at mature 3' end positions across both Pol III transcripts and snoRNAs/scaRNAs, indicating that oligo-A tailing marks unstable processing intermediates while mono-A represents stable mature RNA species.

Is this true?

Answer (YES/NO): NO